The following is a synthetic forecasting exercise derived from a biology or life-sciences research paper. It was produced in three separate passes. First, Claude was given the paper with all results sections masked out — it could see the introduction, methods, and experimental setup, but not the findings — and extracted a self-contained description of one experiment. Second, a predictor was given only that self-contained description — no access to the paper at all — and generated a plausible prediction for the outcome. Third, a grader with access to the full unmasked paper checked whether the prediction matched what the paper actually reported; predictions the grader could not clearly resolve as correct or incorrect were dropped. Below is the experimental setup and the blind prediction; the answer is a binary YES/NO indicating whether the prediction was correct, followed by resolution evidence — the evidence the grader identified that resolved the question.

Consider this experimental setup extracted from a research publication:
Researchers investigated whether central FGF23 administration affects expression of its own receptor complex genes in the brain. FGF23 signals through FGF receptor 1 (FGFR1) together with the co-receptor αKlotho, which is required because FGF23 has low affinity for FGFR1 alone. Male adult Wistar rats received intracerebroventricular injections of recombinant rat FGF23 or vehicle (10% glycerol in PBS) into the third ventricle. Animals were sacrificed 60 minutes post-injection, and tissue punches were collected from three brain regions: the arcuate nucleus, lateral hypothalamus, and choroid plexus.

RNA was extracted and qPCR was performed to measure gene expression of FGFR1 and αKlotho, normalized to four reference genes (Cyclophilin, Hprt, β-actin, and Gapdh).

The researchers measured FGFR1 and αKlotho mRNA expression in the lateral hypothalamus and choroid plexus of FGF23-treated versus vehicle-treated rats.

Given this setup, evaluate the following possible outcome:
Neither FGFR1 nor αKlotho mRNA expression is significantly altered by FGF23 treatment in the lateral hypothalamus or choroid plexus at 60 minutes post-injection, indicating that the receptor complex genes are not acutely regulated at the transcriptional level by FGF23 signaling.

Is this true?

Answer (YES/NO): YES